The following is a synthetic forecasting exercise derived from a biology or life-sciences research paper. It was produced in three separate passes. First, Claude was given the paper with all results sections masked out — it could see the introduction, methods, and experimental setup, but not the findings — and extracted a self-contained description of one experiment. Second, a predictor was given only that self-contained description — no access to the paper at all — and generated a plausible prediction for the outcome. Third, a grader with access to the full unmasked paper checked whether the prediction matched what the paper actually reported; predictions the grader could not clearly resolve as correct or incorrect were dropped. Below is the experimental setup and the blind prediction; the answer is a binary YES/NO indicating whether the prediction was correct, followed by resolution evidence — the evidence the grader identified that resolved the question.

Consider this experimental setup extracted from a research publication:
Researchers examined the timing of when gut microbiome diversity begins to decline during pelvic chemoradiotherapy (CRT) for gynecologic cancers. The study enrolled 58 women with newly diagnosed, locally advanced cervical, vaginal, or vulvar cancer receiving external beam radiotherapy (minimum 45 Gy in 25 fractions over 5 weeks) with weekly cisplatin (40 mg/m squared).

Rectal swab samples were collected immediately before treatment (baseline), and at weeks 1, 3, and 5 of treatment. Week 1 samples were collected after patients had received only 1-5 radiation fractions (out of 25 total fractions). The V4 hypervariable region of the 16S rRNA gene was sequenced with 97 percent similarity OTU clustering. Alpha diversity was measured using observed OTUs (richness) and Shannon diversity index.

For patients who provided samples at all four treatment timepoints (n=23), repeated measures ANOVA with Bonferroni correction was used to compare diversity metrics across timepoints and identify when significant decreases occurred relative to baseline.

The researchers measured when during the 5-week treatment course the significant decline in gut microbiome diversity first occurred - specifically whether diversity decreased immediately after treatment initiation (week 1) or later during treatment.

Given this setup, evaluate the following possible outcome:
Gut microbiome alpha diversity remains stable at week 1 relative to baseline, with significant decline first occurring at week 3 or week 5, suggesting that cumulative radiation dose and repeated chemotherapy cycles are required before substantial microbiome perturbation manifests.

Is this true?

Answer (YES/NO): YES